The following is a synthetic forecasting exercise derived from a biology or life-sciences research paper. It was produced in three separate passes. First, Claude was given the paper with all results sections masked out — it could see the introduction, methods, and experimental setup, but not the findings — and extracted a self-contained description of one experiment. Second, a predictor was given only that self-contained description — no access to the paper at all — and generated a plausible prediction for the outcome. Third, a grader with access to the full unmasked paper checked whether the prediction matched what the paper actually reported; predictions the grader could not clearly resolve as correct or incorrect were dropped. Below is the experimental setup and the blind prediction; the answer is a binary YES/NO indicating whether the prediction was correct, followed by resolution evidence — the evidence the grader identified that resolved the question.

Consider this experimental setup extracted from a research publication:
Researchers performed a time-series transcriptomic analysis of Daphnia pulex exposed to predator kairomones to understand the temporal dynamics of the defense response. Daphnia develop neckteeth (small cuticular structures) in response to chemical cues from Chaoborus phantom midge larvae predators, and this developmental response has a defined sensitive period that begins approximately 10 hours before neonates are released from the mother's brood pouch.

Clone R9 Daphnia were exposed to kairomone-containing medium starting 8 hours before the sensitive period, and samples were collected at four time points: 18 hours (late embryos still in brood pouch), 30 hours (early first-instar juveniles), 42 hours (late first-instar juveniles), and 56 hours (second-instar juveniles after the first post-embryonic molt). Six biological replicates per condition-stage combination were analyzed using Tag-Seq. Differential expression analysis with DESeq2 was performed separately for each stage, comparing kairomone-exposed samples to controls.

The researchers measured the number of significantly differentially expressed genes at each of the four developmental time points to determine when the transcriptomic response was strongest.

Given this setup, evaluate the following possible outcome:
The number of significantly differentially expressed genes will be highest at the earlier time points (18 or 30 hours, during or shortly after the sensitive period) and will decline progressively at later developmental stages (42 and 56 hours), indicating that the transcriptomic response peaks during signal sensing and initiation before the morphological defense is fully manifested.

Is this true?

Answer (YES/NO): NO